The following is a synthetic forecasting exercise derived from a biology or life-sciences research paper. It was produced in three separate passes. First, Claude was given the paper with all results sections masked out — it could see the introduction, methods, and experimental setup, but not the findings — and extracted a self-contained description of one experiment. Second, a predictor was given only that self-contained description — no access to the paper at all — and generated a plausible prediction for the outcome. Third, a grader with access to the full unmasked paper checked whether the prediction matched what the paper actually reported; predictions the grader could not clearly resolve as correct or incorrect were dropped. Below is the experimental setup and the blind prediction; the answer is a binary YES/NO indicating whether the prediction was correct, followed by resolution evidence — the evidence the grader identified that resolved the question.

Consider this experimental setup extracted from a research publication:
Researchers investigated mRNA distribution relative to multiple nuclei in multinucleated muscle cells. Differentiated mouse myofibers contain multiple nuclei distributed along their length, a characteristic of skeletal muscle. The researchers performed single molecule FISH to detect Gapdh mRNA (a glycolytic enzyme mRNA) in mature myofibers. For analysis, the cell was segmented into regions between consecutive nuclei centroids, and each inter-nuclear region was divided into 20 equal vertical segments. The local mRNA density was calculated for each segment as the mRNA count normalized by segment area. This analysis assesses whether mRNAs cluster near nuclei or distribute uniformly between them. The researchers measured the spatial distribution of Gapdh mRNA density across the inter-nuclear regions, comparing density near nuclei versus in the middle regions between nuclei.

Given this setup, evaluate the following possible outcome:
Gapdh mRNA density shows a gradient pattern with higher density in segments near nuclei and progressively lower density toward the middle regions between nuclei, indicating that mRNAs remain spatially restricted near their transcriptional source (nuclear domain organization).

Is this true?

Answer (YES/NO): NO